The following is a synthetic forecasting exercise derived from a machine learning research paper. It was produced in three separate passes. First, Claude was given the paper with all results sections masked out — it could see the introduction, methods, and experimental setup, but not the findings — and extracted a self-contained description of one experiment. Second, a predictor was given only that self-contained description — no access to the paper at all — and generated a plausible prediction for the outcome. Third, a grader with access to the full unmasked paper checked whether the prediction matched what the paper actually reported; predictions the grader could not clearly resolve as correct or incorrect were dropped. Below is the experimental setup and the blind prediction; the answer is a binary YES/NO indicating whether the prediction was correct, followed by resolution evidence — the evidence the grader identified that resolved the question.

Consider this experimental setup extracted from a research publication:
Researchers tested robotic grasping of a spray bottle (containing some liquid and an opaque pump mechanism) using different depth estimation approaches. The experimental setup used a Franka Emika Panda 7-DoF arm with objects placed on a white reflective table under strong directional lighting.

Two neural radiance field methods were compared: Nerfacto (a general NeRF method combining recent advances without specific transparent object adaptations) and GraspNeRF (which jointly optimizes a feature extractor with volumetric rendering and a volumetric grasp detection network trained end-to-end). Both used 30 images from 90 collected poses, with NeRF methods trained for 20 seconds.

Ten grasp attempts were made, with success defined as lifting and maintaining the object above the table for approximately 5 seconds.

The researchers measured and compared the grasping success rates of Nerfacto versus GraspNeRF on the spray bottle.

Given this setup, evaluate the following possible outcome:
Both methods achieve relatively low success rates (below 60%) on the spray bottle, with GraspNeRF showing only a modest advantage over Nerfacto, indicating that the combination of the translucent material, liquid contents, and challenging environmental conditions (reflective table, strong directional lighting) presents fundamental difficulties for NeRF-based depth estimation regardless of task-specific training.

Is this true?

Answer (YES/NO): NO